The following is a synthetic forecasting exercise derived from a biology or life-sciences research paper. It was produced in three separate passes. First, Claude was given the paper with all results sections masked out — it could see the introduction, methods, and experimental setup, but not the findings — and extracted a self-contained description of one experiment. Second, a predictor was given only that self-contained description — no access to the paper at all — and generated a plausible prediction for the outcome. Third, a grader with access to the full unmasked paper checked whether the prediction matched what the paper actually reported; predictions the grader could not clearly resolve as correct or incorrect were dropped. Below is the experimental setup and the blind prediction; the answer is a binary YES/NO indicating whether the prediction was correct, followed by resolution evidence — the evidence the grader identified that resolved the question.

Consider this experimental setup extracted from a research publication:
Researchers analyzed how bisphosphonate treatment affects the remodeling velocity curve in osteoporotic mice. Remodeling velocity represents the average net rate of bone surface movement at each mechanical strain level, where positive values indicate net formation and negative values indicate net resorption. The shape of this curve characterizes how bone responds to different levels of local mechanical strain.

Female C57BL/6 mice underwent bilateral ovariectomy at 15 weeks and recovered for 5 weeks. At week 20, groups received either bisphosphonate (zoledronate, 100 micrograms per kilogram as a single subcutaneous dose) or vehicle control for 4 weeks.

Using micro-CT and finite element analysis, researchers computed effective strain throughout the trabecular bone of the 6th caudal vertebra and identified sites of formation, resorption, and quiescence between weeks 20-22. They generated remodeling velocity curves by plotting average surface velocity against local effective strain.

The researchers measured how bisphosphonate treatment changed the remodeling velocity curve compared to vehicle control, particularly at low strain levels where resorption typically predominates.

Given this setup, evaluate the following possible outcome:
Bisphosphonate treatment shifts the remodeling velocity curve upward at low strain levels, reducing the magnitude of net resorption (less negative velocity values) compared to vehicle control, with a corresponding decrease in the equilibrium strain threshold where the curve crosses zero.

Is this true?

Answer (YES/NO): YES